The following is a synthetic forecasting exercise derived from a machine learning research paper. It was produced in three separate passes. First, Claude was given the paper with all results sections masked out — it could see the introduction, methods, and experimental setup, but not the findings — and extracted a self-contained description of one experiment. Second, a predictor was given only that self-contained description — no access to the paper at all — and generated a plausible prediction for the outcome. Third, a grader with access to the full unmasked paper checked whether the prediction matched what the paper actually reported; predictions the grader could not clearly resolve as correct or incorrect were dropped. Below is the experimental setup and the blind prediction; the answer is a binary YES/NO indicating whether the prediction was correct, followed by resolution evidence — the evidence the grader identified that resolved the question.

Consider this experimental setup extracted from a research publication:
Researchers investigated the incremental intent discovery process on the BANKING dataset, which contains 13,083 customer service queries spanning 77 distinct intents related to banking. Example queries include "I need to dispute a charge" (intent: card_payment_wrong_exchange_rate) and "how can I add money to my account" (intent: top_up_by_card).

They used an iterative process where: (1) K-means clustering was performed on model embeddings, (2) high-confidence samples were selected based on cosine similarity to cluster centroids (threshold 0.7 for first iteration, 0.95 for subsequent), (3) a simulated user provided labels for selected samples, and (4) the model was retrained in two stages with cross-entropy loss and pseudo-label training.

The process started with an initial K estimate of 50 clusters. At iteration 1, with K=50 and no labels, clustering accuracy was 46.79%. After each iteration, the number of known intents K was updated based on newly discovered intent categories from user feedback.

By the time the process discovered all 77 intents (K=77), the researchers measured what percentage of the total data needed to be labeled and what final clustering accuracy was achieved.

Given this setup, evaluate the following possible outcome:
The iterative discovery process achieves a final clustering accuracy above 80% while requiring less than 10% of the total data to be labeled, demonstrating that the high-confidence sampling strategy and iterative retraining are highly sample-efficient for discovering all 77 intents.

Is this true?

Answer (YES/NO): NO